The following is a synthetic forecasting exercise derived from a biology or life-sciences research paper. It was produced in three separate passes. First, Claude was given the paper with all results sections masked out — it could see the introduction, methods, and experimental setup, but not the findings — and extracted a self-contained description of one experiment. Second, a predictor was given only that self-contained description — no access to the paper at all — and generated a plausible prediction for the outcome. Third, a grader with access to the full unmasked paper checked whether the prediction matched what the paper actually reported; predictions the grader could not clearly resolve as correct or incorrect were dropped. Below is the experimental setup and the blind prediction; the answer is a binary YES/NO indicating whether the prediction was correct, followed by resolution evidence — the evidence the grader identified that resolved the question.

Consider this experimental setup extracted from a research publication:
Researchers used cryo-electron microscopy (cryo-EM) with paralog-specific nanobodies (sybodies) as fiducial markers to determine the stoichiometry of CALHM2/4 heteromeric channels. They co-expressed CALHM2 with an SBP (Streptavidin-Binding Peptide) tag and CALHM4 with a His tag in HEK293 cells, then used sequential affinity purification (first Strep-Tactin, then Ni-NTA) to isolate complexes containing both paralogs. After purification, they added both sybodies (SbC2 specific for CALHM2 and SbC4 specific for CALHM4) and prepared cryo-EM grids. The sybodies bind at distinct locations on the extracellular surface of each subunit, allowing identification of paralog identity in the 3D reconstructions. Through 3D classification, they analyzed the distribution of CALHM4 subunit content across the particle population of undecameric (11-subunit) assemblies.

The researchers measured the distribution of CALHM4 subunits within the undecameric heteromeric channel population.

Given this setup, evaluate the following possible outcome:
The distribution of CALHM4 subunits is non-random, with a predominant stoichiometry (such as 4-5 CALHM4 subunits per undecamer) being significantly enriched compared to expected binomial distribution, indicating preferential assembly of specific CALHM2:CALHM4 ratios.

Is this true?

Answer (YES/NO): NO